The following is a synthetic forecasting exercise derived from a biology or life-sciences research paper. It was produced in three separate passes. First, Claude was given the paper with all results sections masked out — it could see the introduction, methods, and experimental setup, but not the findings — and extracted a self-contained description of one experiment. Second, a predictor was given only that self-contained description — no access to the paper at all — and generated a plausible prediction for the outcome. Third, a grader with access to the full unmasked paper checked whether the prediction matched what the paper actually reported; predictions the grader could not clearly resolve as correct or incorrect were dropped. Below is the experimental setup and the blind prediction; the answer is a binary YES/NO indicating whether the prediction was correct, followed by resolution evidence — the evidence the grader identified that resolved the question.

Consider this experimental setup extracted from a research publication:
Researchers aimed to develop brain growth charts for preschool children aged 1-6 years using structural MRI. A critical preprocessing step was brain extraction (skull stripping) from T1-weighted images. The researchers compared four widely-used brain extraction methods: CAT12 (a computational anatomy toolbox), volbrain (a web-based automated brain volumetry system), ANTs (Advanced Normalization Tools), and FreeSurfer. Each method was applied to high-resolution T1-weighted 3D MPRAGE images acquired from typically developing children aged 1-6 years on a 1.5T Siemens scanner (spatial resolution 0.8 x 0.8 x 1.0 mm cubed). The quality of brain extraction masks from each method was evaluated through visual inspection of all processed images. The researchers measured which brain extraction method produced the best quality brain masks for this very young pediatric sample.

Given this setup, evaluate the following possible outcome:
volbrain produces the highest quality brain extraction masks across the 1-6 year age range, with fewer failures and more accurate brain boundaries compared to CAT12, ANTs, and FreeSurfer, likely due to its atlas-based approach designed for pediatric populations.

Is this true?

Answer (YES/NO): NO